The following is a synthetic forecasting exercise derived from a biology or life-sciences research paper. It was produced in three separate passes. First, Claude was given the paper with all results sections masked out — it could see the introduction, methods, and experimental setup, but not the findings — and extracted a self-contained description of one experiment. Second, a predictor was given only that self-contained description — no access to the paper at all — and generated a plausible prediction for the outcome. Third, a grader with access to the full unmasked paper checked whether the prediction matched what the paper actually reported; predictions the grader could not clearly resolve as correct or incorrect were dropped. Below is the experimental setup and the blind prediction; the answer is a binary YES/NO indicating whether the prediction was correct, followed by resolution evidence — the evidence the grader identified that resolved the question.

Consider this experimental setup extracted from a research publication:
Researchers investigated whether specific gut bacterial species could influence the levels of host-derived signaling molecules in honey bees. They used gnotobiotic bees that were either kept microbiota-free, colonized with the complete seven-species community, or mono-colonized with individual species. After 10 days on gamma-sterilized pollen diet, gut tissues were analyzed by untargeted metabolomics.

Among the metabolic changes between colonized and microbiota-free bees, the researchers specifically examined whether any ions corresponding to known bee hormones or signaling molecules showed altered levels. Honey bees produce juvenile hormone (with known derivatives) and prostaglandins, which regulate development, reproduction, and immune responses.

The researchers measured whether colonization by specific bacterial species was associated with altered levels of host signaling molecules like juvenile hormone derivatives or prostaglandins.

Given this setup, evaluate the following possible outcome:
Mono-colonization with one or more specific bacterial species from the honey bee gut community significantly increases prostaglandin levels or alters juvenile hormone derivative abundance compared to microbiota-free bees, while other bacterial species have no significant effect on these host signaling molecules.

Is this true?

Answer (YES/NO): YES